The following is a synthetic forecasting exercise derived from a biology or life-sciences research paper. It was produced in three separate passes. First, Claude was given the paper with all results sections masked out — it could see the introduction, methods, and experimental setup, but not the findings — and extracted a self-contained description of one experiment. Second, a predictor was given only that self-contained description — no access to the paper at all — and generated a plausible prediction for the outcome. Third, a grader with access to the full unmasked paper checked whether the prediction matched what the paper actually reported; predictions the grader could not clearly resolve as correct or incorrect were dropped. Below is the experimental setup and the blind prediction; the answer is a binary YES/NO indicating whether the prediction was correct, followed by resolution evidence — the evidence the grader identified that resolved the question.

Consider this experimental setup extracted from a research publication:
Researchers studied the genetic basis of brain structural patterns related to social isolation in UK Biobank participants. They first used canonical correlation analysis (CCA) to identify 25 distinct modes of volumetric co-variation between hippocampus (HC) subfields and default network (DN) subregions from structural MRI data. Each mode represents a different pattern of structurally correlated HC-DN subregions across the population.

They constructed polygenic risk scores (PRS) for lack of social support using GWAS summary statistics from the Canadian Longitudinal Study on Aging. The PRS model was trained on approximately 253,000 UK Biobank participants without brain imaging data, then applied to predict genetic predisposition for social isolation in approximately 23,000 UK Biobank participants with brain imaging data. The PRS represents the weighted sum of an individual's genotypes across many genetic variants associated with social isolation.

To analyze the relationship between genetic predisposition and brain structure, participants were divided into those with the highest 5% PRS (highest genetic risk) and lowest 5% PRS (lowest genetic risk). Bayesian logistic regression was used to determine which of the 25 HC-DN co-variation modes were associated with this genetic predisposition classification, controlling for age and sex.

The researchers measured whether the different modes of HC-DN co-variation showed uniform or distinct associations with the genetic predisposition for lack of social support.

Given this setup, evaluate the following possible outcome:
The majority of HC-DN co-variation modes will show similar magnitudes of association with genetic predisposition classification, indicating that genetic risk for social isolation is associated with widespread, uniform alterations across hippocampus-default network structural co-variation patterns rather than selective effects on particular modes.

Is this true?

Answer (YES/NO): NO